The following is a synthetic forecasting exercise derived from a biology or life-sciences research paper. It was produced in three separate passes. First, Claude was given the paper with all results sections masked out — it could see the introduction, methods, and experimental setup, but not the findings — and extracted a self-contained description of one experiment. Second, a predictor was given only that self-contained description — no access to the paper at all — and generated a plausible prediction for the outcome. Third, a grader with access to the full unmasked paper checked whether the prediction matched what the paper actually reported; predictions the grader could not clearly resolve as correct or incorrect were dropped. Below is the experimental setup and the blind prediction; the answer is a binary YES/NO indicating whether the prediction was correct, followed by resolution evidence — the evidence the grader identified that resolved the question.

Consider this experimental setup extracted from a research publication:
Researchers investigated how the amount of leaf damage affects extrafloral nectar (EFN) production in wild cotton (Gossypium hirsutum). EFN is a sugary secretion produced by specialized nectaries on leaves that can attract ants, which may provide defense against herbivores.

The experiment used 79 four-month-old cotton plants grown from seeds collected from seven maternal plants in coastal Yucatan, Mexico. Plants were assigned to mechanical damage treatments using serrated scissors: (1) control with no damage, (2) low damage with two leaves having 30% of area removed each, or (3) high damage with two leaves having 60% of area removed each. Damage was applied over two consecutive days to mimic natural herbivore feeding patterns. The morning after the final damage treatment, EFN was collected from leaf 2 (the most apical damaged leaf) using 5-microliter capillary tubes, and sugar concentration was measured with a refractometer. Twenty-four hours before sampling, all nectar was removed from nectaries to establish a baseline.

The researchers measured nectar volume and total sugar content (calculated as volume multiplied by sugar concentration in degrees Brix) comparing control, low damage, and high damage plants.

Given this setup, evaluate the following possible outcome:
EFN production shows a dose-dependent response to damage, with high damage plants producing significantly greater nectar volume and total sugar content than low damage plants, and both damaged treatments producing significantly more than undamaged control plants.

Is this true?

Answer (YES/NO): NO